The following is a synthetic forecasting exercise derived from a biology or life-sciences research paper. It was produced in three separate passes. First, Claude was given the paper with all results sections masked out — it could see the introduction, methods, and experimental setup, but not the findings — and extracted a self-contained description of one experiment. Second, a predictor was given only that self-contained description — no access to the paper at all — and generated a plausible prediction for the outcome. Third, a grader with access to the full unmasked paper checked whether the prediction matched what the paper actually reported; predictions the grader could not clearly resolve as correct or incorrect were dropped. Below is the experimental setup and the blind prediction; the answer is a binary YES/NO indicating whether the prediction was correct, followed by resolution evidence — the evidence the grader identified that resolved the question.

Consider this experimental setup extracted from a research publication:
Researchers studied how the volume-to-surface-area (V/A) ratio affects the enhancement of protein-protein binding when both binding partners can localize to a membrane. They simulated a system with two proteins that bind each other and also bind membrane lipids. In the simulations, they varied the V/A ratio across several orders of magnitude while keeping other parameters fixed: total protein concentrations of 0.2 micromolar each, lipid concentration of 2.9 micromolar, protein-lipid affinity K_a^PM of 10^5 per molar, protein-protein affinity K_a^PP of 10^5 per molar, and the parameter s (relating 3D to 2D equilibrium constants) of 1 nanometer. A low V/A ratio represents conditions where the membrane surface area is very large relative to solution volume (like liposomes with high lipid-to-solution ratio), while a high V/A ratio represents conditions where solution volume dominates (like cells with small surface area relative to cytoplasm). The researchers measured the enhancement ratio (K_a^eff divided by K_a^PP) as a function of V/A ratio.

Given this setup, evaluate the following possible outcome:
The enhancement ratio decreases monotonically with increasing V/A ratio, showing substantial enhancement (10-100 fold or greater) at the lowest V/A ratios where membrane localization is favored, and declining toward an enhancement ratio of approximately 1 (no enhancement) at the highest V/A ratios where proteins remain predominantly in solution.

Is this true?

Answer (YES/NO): NO